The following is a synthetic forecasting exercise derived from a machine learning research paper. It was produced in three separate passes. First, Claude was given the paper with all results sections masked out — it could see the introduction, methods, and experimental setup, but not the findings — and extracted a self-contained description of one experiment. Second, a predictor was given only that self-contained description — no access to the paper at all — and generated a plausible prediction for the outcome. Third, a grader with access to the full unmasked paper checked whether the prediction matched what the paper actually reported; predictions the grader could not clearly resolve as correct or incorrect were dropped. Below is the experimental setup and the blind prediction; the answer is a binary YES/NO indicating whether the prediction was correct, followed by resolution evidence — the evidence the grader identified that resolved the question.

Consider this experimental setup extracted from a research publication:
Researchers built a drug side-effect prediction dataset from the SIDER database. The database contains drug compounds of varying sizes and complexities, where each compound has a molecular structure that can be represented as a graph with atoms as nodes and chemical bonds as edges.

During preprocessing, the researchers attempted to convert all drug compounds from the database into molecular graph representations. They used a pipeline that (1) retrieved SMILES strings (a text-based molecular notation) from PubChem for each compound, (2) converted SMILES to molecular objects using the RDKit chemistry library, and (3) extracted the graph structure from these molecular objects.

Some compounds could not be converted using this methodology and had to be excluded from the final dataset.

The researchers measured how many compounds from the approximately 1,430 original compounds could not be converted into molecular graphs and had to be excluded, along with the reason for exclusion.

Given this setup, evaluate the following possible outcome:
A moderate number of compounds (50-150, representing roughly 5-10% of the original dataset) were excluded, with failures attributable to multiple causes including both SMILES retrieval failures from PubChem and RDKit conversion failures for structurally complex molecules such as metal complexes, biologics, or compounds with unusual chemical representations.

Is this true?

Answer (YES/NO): NO